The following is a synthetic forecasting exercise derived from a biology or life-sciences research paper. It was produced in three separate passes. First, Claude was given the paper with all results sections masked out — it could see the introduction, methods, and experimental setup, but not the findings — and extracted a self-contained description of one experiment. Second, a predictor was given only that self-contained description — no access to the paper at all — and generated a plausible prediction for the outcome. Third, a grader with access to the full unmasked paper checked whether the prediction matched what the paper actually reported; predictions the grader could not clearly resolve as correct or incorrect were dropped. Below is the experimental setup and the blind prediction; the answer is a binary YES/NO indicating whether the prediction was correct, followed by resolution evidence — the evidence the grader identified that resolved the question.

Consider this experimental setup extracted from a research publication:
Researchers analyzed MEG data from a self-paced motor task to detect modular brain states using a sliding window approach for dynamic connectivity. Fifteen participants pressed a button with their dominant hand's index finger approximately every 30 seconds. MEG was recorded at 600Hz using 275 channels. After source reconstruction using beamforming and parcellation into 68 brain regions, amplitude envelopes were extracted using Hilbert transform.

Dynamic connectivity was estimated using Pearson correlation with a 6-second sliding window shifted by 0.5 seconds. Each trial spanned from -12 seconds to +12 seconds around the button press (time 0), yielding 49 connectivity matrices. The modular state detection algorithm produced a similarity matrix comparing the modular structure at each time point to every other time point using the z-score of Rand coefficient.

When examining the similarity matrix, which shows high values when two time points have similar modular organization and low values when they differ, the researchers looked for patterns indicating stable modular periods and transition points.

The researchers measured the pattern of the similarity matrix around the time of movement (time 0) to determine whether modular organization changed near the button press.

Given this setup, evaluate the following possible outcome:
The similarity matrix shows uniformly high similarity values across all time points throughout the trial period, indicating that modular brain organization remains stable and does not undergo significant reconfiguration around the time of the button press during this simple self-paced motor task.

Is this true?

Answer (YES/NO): NO